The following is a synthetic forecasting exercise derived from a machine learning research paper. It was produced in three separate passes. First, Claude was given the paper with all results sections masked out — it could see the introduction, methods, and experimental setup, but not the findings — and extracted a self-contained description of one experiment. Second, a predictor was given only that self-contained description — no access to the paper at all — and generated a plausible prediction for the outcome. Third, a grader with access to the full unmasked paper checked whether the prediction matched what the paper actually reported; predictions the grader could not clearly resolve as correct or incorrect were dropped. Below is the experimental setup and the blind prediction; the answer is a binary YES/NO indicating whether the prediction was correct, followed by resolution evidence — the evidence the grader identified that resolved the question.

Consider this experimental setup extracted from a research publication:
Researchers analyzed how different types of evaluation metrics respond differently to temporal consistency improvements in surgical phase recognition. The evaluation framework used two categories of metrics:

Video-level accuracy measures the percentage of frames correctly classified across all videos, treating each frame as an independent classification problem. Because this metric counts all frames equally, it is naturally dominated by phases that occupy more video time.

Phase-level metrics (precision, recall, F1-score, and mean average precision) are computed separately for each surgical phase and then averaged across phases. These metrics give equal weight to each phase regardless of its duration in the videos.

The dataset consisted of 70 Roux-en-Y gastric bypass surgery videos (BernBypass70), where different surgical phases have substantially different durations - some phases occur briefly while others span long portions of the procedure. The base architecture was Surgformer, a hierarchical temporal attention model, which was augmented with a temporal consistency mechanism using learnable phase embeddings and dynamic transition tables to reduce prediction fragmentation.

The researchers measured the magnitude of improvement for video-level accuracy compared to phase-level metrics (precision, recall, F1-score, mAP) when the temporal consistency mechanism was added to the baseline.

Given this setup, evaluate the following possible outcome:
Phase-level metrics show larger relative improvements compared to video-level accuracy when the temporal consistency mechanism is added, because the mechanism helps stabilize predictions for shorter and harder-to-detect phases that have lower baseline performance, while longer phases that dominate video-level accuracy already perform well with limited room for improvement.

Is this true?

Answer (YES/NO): YES